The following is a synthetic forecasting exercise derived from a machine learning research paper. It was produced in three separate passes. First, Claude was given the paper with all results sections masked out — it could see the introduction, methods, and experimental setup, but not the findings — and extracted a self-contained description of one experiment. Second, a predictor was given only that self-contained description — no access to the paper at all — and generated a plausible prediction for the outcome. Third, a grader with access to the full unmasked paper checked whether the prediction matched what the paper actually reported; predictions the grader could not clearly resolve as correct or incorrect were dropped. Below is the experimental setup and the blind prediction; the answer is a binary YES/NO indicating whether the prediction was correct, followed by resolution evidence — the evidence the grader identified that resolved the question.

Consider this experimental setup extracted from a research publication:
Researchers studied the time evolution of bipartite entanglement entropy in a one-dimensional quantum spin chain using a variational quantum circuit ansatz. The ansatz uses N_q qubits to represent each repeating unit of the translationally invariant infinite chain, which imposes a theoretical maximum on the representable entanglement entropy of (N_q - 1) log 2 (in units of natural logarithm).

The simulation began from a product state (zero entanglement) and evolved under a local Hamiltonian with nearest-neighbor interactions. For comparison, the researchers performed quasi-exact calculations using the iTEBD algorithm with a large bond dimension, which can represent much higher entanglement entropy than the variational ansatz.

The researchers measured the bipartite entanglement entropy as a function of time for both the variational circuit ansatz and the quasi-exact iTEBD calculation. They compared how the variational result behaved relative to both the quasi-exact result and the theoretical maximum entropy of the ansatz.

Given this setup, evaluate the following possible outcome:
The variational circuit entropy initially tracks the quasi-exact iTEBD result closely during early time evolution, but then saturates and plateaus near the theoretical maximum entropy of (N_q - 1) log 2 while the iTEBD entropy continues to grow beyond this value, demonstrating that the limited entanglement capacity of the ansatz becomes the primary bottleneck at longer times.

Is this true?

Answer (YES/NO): NO